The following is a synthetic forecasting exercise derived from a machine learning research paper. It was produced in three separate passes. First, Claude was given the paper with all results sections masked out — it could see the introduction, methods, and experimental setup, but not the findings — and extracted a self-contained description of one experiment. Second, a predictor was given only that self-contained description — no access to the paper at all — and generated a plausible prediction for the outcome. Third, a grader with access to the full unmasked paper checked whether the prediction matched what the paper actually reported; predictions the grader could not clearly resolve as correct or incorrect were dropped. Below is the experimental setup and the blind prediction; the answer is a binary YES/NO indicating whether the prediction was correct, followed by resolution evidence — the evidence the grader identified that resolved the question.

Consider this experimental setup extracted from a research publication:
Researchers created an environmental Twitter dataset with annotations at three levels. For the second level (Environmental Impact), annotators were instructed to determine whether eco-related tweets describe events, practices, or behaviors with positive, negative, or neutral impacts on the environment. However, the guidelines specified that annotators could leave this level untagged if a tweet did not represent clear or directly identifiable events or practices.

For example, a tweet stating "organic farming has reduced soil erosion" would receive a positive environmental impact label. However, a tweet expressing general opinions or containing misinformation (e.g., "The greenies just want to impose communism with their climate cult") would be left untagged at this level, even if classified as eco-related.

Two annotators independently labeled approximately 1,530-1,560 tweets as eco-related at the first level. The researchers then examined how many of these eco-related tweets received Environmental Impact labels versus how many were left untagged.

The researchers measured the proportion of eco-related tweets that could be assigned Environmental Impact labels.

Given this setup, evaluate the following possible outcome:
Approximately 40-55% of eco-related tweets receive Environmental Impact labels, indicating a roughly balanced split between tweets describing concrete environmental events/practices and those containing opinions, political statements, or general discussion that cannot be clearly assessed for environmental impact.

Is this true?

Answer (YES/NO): NO